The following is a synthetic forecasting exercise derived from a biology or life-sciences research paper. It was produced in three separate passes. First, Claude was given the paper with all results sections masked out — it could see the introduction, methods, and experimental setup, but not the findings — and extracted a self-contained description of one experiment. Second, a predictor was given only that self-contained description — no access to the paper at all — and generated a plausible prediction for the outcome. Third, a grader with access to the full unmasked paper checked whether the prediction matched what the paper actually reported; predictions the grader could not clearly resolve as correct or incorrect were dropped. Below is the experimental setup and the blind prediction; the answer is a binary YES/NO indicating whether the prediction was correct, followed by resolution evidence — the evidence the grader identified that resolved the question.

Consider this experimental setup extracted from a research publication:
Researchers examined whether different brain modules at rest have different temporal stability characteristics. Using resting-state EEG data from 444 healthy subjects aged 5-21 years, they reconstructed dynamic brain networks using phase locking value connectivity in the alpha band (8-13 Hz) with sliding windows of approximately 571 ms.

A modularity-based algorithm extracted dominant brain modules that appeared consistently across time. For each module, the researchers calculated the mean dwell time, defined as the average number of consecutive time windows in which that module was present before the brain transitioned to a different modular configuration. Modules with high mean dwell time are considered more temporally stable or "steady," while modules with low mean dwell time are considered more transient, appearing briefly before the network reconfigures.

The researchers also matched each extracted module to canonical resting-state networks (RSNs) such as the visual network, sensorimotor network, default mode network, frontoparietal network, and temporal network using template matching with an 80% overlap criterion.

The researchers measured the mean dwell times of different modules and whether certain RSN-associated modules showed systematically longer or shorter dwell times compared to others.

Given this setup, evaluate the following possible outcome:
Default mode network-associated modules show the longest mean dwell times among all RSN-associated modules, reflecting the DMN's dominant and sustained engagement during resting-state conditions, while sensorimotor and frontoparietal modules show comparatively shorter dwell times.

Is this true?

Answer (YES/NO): NO